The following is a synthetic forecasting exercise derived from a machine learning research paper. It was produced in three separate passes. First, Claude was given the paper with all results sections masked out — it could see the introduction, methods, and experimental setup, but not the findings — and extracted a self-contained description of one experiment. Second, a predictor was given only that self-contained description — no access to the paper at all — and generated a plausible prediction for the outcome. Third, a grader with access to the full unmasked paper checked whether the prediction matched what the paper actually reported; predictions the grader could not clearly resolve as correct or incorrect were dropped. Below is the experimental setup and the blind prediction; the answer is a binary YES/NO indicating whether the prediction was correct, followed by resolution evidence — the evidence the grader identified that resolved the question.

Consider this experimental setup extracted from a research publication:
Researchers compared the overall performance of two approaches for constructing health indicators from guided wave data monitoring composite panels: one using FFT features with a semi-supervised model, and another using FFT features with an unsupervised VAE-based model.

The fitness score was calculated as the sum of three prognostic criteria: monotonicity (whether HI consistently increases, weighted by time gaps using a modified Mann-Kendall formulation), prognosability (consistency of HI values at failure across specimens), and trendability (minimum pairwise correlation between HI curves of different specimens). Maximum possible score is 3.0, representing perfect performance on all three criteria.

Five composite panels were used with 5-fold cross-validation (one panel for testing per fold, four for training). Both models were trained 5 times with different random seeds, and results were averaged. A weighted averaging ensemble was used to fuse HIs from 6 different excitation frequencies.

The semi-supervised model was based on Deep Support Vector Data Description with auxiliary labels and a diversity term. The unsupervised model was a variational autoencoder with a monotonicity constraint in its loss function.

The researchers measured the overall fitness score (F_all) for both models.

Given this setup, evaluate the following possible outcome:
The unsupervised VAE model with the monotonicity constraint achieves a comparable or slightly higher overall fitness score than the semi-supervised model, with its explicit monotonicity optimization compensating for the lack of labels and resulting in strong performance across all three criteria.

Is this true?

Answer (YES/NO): NO